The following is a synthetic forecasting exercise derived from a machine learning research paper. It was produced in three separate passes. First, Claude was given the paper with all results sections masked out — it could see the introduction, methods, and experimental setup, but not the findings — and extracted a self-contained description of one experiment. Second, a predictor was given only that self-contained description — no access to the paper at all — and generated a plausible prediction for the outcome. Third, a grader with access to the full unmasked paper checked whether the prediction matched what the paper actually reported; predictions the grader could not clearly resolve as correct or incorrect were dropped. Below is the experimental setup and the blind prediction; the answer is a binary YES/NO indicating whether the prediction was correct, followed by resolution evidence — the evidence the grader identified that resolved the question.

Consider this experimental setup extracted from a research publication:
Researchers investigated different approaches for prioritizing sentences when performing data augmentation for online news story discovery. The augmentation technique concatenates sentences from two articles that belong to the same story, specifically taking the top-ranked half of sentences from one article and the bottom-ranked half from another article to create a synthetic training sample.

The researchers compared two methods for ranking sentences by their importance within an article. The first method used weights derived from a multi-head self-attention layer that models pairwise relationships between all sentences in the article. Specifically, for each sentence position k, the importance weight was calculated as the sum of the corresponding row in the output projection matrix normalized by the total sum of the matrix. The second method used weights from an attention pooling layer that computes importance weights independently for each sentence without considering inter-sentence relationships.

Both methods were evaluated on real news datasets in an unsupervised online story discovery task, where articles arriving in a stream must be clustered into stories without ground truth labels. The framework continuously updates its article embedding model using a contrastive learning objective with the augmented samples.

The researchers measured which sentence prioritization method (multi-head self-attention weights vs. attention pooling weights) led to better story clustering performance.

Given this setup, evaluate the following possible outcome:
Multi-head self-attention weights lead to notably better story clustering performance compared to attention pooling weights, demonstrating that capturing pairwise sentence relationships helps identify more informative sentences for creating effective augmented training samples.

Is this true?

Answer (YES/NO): YES